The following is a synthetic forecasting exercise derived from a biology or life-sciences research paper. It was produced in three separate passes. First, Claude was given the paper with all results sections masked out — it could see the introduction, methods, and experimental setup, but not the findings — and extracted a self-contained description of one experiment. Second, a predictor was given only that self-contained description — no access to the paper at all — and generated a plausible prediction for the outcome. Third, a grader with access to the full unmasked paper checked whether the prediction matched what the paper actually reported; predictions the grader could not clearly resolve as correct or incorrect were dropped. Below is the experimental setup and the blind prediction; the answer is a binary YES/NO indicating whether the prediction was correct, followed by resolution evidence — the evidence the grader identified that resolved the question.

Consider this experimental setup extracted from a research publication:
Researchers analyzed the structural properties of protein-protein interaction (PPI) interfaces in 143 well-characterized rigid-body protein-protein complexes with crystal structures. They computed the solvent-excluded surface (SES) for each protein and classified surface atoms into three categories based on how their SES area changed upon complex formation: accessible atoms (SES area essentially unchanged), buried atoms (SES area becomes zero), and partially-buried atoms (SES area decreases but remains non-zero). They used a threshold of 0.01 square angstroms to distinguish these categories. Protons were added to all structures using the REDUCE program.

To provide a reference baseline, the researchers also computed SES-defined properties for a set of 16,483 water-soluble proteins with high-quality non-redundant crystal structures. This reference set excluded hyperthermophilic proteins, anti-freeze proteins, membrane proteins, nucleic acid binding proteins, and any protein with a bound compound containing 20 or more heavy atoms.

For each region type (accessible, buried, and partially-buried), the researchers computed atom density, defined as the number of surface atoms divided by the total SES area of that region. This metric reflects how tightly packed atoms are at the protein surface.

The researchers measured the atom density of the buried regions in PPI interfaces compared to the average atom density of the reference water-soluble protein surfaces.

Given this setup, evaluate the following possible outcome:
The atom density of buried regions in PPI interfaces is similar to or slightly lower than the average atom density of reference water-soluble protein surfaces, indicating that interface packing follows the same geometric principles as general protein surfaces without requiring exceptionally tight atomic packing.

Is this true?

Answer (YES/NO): NO